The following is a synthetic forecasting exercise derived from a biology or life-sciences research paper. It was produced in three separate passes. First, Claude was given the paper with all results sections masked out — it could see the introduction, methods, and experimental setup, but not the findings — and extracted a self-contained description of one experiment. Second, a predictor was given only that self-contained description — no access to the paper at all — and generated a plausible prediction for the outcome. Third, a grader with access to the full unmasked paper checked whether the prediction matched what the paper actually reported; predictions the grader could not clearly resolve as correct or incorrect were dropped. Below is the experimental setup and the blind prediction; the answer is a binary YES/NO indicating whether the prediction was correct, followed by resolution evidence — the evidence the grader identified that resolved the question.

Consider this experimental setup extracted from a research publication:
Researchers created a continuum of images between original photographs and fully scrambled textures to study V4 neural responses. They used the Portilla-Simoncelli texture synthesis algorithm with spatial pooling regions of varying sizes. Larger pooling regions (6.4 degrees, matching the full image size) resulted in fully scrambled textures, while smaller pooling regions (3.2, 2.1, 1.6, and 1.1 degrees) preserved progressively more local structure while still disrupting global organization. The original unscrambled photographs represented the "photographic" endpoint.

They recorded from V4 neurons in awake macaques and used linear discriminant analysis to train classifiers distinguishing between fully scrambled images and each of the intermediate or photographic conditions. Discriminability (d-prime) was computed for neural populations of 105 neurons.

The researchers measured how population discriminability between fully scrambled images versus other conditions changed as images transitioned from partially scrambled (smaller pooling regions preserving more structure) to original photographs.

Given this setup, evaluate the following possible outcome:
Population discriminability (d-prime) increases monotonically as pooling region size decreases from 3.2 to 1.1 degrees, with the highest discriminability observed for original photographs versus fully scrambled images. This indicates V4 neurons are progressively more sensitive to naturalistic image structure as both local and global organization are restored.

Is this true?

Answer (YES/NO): NO